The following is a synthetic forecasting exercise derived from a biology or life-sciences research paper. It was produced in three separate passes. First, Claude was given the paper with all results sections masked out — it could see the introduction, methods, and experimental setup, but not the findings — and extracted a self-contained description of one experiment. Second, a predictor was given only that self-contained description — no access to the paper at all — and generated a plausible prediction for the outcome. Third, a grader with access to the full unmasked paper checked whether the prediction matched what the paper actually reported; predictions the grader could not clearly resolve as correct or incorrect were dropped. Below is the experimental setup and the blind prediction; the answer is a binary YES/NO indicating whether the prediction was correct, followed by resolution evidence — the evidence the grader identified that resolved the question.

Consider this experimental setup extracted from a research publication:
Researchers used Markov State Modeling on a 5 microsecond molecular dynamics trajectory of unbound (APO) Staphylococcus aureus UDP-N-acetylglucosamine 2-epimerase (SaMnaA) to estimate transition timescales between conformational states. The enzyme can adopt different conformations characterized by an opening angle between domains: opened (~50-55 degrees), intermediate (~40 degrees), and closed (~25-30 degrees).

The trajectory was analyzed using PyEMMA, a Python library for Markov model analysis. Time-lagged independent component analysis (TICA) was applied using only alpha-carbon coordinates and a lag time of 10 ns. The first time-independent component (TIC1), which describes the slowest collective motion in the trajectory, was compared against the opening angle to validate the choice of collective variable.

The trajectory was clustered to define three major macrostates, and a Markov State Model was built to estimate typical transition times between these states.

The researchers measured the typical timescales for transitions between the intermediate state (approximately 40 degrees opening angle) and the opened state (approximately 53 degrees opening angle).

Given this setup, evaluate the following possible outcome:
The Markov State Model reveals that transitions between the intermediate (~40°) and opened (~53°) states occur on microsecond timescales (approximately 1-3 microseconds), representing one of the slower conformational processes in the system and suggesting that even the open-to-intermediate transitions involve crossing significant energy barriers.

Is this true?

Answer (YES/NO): NO